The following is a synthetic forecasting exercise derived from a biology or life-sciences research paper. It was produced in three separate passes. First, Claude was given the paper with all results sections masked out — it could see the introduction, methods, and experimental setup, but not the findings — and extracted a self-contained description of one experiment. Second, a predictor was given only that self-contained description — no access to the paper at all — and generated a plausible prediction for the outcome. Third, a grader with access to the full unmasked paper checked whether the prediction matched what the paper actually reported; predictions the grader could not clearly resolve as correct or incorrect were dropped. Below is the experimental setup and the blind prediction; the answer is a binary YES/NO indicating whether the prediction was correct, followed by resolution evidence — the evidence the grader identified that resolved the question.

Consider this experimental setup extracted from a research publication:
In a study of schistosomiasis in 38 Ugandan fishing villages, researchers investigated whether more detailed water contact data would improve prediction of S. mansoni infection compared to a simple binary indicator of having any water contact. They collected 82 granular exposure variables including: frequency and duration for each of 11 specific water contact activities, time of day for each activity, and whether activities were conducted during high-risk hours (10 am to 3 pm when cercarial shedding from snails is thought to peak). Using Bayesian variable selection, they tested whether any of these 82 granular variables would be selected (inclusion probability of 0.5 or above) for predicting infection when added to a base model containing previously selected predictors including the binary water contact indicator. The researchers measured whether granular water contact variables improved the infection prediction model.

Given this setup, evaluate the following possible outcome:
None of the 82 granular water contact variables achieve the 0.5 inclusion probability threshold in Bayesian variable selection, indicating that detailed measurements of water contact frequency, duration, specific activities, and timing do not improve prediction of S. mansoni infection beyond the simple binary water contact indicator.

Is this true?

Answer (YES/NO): NO